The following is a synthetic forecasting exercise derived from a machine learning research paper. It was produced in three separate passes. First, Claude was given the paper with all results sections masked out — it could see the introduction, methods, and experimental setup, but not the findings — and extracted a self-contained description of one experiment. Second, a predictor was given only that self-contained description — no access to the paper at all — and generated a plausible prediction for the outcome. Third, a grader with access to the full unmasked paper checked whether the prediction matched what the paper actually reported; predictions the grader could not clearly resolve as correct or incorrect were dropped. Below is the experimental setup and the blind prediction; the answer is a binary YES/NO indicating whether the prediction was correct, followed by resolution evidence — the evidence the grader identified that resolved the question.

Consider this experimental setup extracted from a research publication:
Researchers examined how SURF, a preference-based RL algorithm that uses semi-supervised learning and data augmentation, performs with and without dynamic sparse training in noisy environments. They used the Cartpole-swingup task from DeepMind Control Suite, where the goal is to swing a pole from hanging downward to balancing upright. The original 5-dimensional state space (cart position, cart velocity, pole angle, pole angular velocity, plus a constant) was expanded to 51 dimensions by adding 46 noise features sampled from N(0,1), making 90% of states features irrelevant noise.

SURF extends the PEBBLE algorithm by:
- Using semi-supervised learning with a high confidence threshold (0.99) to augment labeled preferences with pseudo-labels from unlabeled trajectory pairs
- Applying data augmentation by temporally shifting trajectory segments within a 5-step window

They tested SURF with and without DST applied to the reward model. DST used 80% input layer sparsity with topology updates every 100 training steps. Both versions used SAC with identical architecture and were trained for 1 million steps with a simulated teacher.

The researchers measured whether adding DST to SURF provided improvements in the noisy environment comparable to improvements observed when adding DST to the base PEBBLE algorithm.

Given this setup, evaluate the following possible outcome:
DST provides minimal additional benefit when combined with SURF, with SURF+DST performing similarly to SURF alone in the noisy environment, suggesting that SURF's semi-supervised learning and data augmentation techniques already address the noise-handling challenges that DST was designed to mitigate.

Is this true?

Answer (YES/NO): NO